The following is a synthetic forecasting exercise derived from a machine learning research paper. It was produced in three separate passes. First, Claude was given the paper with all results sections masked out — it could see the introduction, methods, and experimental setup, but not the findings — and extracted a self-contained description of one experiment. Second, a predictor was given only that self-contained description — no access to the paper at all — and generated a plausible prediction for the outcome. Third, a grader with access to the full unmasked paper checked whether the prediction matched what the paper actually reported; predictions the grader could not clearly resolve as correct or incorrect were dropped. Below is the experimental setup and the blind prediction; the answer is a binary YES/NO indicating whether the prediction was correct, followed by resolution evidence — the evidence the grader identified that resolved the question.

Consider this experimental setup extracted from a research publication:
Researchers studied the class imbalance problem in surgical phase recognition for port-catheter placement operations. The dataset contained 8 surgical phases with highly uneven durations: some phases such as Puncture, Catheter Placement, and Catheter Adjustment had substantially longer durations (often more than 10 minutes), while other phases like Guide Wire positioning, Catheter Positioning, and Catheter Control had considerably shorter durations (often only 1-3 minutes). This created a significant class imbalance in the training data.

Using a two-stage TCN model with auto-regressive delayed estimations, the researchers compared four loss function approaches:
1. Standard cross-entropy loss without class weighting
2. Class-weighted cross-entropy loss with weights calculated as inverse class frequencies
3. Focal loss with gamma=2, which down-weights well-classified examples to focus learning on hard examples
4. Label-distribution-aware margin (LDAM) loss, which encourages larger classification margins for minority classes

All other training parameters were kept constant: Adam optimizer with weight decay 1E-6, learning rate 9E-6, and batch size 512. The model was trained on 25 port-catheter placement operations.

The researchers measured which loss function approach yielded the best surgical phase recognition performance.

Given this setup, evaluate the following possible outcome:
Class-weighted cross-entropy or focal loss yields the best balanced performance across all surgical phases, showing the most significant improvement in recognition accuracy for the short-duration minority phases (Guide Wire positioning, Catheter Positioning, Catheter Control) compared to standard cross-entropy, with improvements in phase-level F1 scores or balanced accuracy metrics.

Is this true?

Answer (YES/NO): NO